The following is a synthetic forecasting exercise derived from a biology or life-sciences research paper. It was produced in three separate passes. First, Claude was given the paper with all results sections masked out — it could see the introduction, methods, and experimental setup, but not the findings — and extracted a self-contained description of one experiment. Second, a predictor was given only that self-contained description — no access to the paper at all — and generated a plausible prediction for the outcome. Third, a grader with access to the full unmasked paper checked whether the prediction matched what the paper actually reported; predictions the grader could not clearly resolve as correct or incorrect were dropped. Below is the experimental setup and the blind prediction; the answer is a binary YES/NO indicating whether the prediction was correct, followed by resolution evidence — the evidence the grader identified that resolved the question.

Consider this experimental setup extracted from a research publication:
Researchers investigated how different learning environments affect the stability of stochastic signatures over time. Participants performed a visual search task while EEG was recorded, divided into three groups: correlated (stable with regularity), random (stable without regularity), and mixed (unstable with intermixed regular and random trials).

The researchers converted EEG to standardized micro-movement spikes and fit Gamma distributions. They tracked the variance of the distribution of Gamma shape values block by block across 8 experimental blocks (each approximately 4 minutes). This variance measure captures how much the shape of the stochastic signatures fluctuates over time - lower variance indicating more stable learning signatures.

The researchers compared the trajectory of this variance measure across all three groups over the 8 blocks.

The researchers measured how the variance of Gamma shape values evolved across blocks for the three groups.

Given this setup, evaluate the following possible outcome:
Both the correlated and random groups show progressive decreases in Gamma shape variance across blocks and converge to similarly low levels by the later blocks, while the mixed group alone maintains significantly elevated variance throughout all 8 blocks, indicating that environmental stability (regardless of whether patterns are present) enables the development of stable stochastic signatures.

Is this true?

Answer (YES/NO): NO